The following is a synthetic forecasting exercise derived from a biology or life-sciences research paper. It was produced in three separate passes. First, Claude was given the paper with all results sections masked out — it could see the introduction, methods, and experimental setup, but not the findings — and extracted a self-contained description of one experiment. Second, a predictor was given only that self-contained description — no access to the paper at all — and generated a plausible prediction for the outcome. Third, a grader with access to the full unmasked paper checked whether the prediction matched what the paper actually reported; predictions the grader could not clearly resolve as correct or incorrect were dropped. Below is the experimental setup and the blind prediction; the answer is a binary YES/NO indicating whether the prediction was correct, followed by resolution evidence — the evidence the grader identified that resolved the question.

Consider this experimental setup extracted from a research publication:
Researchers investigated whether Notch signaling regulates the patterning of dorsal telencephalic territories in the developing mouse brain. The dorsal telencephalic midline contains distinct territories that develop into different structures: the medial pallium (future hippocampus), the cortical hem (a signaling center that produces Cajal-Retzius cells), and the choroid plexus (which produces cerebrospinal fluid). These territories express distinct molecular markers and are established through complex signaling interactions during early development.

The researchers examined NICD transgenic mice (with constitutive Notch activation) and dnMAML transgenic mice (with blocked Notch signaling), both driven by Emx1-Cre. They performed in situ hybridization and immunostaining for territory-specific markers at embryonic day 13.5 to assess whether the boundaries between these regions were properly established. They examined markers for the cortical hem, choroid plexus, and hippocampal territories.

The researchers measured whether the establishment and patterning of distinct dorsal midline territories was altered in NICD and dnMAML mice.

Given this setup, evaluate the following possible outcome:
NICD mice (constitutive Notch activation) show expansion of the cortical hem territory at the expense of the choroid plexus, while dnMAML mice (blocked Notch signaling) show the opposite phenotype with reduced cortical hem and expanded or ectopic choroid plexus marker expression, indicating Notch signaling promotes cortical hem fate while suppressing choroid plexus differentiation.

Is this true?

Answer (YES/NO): NO